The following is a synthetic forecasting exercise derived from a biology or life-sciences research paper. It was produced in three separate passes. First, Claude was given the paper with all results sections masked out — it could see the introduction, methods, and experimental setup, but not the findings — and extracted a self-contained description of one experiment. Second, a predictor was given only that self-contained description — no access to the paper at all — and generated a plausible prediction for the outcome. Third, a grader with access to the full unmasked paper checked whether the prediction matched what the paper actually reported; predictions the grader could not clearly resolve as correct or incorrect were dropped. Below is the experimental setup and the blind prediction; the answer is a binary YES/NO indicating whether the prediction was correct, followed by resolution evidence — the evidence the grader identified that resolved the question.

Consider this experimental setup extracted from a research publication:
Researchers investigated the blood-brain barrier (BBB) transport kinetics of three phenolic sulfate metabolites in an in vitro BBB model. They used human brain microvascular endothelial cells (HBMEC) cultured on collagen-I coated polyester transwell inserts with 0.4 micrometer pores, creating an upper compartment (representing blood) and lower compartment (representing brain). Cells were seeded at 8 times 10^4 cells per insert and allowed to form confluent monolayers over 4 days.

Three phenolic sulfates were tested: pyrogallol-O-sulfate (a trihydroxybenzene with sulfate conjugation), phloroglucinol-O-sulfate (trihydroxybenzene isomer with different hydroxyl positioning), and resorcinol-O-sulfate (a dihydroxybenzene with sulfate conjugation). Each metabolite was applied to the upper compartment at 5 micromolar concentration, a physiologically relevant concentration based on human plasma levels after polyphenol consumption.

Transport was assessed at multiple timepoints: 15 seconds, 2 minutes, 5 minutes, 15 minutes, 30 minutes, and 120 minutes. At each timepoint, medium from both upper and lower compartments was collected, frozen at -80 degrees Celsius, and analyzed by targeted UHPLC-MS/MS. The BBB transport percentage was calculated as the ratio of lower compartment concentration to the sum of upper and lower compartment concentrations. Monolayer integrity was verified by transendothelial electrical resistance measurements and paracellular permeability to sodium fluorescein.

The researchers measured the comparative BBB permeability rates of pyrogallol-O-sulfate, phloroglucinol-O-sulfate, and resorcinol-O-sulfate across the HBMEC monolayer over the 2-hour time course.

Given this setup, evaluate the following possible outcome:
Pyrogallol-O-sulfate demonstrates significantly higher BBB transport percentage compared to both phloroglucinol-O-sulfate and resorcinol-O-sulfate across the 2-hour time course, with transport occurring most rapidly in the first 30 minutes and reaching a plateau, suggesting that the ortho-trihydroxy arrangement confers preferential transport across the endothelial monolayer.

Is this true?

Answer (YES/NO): YES